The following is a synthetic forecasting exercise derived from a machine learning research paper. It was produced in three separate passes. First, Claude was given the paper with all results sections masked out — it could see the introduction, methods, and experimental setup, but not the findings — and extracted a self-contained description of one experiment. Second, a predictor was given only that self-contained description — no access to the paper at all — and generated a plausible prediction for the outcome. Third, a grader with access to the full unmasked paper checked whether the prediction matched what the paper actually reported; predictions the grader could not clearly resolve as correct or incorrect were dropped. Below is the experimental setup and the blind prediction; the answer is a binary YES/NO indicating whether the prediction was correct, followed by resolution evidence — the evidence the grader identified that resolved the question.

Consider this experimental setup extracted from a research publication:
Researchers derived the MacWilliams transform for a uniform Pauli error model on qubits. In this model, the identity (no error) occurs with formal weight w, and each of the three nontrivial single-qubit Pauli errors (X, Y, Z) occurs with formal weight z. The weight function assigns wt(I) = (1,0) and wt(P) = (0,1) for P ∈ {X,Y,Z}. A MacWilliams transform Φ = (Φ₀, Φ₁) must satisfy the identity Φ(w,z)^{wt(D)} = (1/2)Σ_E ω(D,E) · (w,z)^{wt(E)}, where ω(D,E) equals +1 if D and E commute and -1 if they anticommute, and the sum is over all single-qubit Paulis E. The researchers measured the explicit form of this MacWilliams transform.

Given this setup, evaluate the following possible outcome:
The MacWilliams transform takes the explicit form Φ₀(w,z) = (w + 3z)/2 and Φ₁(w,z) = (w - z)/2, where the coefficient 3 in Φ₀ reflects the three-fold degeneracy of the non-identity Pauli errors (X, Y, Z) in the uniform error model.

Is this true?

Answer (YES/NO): YES